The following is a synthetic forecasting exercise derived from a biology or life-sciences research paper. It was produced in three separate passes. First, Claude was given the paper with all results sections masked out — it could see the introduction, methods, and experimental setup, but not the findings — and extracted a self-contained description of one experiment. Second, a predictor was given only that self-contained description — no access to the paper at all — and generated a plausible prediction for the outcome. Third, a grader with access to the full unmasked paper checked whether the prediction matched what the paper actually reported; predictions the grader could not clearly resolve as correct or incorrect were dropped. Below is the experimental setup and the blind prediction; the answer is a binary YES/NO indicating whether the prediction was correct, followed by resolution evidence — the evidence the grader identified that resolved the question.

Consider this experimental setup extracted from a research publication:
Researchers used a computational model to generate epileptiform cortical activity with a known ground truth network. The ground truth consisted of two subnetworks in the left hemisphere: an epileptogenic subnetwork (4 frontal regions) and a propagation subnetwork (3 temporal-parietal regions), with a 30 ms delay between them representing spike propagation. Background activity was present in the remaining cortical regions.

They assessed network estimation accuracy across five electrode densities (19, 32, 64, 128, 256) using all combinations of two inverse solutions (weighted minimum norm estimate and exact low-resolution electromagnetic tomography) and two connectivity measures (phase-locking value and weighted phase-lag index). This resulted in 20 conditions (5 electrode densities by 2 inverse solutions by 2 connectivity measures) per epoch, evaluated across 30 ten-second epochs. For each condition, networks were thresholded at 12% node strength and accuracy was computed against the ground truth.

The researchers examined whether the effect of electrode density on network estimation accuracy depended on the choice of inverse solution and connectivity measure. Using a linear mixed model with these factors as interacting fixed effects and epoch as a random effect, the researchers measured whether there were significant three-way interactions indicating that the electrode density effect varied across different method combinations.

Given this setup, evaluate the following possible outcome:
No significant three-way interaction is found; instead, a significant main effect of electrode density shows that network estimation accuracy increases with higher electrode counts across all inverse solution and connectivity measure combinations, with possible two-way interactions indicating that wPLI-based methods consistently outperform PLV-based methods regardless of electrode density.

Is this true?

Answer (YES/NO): NO